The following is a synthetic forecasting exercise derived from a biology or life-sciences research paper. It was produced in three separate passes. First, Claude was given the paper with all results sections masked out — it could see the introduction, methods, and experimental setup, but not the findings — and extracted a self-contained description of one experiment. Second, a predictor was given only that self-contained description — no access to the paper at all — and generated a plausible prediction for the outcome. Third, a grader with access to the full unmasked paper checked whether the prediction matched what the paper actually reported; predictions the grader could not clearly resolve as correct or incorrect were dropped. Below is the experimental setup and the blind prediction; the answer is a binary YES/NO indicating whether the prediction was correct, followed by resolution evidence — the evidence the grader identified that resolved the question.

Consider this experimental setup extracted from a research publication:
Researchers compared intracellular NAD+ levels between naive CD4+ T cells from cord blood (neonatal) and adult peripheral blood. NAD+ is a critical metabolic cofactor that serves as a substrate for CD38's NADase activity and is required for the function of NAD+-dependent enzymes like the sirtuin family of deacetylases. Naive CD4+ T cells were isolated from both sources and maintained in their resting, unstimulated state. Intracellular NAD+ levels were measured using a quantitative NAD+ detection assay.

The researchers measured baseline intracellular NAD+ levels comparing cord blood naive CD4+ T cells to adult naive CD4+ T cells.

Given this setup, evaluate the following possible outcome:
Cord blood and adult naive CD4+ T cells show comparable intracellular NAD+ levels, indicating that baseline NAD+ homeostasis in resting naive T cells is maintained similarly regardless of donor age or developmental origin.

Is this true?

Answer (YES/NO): NO